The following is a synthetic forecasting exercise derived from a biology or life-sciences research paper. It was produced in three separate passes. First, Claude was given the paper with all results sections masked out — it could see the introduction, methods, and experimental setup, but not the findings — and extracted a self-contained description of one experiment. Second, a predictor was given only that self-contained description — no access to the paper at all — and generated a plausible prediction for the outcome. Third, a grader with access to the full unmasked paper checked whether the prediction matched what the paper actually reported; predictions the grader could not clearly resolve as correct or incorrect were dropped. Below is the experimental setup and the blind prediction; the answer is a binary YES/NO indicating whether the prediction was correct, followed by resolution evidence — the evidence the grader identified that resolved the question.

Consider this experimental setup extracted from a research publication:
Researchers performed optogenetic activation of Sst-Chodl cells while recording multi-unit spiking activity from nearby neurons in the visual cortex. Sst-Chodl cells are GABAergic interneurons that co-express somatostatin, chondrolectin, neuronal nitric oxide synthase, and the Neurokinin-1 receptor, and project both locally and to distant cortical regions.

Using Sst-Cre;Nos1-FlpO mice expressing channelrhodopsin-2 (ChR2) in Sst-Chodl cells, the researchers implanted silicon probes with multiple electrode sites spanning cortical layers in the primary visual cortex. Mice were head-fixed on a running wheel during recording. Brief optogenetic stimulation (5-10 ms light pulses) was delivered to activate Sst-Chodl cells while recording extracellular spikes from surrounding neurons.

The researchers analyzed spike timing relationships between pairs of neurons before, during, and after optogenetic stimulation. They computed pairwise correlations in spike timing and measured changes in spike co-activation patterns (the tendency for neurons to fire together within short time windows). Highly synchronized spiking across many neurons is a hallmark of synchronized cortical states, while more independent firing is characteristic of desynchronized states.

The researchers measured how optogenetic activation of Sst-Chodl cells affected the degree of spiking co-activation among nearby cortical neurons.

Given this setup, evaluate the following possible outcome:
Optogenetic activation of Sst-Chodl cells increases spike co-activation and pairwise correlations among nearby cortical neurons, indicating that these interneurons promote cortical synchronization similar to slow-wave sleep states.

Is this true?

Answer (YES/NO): YES